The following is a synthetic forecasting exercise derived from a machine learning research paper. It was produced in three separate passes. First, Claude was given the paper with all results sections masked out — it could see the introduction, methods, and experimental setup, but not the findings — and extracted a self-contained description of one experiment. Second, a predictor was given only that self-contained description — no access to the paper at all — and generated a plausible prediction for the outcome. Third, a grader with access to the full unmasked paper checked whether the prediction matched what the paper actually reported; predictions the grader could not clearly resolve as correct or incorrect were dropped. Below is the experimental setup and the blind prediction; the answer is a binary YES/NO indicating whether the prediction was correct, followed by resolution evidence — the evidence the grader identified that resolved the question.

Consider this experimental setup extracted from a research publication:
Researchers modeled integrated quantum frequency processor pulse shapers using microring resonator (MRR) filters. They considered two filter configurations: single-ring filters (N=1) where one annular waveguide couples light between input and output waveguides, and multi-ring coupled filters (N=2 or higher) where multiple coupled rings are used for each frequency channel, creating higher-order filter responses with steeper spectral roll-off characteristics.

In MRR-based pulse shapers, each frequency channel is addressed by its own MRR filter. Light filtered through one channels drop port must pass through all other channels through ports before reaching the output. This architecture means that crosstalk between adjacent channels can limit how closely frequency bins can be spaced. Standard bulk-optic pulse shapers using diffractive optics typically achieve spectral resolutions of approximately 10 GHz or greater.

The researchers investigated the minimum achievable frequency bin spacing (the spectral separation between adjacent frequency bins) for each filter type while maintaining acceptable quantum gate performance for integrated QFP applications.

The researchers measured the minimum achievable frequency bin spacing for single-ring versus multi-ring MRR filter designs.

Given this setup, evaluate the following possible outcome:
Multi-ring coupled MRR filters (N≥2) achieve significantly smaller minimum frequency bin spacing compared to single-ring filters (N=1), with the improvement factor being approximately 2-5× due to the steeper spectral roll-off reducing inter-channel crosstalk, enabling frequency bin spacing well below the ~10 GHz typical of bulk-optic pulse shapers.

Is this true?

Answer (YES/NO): NO